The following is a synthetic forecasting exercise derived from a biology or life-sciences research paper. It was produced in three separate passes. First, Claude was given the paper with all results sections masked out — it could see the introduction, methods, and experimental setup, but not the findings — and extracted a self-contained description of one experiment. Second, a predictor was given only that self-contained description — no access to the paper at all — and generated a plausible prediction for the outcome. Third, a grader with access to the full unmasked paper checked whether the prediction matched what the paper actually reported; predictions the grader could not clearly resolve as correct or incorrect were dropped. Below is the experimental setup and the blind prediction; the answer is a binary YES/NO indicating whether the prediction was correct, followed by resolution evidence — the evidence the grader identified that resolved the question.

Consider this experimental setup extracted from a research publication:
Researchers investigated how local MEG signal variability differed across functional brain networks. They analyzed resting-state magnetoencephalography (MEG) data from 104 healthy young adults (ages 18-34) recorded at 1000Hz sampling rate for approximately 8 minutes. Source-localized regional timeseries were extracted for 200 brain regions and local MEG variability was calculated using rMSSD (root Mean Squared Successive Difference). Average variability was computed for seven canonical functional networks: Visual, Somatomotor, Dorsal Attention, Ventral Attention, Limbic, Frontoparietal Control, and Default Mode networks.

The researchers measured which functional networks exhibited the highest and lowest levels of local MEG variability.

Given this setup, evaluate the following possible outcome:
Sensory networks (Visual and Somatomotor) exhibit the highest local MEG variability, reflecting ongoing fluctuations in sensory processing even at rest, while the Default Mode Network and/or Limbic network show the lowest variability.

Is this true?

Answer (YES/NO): NO